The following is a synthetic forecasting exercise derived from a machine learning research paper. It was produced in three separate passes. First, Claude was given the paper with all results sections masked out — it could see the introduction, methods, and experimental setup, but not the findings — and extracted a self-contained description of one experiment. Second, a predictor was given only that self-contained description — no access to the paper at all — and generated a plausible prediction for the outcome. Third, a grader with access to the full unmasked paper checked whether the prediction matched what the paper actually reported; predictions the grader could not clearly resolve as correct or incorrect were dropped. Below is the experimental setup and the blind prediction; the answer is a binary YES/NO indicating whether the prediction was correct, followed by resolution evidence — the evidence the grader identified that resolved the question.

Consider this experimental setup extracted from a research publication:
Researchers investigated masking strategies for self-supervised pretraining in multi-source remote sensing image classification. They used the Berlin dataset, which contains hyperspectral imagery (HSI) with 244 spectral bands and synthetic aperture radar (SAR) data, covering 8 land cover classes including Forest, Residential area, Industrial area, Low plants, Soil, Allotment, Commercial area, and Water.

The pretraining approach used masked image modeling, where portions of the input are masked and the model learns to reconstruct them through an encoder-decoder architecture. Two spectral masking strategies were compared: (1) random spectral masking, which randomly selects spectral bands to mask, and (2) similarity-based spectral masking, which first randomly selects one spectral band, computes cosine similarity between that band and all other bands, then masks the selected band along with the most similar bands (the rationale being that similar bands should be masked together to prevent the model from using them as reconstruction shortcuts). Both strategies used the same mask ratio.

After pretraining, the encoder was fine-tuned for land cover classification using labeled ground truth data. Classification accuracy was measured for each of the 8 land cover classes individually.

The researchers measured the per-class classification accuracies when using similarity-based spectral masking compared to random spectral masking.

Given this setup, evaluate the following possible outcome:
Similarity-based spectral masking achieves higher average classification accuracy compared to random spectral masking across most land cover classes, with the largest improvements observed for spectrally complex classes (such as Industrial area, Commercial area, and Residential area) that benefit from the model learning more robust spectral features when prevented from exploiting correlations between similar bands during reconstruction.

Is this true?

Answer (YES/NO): NO